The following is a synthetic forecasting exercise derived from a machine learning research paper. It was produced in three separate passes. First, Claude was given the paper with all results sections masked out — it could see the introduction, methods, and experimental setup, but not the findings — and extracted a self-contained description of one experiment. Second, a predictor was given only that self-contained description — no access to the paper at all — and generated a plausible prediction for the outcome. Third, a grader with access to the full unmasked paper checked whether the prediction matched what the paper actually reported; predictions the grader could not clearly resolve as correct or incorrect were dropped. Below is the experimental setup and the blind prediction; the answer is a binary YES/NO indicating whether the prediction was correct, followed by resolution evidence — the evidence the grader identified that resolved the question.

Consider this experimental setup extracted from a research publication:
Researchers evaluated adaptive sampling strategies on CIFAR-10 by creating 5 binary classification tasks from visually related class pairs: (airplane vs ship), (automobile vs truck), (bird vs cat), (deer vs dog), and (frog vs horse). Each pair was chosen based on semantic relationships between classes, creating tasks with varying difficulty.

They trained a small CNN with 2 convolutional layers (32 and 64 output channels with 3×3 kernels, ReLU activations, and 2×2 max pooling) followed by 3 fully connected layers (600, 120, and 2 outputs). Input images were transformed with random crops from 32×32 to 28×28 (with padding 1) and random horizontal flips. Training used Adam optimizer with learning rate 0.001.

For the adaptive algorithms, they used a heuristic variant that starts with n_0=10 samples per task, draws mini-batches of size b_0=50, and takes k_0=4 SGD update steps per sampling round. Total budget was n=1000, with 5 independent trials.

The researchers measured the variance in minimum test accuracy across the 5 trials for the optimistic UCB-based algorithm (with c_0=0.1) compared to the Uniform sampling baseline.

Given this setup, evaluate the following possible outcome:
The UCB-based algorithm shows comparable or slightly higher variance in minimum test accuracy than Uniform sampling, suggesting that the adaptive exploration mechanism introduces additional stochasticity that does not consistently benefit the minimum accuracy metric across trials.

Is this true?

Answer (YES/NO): YES